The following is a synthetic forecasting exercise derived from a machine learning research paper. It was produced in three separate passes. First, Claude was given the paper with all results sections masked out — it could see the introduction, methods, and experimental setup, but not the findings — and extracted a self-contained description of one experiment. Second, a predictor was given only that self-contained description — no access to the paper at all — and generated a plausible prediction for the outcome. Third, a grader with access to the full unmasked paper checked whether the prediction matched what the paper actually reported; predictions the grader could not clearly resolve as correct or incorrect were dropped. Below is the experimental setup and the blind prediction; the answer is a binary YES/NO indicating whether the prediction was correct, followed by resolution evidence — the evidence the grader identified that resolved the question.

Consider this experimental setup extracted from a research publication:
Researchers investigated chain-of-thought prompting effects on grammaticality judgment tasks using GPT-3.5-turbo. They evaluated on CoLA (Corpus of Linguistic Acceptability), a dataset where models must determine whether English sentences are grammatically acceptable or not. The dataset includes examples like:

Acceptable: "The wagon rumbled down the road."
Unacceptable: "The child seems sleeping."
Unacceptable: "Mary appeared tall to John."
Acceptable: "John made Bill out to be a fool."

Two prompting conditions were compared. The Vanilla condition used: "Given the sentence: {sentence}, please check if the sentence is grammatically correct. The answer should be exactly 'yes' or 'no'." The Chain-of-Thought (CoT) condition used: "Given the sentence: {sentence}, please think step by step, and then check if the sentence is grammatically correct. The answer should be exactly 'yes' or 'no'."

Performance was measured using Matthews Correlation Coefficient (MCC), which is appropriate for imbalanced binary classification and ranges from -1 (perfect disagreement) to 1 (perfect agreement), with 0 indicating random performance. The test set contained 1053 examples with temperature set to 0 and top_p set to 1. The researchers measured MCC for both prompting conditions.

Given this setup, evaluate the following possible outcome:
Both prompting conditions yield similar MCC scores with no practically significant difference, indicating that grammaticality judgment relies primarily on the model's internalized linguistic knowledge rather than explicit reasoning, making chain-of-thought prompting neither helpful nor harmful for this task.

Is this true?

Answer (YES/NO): NO